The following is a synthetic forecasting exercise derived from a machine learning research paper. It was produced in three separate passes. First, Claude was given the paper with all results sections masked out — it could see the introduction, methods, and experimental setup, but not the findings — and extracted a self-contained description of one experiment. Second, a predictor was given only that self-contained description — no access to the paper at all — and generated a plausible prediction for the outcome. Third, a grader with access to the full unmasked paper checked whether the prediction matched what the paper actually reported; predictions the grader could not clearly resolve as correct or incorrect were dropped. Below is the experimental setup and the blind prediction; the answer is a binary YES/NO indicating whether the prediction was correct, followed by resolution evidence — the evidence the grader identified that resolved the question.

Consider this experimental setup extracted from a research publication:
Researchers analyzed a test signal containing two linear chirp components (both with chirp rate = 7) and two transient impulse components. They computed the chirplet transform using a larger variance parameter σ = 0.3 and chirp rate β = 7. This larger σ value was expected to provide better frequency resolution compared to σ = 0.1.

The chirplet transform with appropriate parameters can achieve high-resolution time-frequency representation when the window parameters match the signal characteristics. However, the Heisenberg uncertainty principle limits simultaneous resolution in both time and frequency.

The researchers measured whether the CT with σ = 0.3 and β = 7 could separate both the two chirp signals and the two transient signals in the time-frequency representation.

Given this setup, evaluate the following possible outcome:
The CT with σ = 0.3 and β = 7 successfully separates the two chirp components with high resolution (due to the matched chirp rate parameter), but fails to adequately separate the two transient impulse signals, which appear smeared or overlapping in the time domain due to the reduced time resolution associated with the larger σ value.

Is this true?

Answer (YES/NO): YES